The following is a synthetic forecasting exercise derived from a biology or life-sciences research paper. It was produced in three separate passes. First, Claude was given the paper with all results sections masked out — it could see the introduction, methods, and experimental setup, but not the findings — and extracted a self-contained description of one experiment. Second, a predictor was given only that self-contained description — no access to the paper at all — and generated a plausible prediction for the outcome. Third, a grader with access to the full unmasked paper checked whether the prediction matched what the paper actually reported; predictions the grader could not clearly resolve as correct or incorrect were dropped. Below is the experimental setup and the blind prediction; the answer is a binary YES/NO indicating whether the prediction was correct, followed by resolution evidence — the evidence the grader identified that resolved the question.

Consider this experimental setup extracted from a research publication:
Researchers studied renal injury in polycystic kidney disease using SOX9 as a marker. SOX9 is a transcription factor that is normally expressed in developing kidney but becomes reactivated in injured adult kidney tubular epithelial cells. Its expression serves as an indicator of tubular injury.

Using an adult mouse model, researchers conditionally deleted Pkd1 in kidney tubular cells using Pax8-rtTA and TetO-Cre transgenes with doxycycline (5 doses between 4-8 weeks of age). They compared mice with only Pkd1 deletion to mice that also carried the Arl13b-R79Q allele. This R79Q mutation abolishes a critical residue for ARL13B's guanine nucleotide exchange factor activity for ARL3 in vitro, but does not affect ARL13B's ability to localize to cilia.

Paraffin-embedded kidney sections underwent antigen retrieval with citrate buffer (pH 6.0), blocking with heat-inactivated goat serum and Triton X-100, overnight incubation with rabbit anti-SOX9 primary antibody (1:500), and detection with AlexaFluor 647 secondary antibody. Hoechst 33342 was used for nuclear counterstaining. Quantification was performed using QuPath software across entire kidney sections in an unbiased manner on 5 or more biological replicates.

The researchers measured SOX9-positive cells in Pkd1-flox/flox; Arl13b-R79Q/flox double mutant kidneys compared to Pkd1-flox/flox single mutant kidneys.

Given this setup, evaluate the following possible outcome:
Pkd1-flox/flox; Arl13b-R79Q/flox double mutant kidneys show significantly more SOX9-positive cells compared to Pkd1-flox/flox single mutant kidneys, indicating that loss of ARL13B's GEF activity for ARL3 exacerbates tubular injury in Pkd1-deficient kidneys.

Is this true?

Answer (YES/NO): NO